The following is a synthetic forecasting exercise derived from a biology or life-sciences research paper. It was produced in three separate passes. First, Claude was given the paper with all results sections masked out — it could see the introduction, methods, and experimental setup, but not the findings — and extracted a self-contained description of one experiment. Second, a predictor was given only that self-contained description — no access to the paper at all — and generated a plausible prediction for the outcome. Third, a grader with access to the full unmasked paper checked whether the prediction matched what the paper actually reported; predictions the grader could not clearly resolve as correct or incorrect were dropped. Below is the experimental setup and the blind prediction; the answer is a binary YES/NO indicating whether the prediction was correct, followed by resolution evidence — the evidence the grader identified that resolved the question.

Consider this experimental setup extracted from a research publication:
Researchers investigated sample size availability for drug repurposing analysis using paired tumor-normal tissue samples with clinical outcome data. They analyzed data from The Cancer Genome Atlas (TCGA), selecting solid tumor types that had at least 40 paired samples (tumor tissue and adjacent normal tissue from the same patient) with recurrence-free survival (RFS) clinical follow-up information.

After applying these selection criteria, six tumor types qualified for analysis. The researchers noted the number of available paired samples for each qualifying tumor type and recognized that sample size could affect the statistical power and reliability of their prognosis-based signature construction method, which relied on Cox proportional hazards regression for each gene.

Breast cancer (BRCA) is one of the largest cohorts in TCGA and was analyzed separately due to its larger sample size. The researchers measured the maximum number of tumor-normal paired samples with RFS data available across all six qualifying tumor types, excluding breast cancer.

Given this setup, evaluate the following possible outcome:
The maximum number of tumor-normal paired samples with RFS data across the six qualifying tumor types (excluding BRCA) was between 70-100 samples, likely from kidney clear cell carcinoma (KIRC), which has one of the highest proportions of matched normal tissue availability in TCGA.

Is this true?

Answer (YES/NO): NO